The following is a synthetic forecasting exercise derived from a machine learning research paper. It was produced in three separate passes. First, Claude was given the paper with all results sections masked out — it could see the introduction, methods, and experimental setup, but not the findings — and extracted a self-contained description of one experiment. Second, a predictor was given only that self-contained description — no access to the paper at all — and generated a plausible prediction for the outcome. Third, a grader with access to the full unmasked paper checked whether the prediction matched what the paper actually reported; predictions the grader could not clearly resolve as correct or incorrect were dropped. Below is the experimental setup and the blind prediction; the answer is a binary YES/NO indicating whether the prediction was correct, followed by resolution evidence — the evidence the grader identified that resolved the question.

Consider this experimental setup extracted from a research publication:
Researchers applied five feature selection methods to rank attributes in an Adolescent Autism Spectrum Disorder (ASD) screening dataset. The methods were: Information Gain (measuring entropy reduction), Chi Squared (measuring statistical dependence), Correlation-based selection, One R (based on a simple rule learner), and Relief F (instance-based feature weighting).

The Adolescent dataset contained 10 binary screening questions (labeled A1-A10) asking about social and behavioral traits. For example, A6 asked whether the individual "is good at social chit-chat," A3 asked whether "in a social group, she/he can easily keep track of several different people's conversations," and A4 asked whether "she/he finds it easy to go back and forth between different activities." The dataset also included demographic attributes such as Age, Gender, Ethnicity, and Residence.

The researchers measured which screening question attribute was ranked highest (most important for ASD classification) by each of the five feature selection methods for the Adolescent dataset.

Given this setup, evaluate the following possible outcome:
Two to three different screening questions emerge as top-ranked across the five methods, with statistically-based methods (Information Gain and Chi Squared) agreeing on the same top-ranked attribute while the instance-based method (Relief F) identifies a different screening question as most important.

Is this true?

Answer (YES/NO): NO